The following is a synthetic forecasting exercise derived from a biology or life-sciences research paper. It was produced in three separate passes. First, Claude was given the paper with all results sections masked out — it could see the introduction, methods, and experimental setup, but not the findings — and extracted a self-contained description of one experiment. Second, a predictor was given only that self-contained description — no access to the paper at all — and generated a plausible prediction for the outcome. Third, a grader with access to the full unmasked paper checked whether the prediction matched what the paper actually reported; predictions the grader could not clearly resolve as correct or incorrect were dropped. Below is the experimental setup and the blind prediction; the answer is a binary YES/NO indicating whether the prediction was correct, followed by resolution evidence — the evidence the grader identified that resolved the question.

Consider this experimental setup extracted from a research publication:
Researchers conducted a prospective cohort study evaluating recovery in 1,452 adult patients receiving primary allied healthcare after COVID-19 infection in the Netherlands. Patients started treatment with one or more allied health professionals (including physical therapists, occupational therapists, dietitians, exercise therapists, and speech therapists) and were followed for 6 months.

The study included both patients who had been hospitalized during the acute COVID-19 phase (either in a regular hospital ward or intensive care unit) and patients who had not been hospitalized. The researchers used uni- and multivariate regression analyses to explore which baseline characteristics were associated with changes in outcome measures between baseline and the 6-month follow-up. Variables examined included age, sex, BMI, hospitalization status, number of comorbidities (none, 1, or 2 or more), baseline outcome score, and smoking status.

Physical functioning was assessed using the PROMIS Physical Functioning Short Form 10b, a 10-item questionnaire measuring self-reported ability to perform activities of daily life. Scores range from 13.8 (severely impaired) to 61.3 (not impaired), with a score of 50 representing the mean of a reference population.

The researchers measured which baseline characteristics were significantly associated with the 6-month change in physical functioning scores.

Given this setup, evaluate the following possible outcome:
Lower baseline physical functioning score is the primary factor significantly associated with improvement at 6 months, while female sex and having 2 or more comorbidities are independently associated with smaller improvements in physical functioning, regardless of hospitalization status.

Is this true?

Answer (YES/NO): NO